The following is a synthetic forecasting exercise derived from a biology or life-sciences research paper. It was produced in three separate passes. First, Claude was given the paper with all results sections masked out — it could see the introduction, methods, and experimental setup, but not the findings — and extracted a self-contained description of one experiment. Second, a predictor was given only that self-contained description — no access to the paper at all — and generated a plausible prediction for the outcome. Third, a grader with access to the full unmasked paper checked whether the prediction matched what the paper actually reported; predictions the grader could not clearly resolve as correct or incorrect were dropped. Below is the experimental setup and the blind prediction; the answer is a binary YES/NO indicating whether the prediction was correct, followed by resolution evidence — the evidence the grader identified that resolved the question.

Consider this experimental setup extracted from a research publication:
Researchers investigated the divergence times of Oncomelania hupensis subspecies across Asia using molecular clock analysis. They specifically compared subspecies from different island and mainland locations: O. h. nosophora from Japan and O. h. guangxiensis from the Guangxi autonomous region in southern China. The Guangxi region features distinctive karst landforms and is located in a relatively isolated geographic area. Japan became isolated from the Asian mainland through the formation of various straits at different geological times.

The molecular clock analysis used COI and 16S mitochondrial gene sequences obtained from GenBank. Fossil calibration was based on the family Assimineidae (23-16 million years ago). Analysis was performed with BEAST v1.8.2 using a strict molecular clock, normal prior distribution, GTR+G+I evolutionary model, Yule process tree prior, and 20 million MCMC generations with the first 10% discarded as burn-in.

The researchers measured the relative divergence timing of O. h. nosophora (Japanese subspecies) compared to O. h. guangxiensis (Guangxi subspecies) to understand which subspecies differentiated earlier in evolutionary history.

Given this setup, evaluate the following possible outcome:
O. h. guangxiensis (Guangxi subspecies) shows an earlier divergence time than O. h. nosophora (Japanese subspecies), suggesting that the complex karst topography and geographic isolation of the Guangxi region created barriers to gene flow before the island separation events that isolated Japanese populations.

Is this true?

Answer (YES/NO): NO